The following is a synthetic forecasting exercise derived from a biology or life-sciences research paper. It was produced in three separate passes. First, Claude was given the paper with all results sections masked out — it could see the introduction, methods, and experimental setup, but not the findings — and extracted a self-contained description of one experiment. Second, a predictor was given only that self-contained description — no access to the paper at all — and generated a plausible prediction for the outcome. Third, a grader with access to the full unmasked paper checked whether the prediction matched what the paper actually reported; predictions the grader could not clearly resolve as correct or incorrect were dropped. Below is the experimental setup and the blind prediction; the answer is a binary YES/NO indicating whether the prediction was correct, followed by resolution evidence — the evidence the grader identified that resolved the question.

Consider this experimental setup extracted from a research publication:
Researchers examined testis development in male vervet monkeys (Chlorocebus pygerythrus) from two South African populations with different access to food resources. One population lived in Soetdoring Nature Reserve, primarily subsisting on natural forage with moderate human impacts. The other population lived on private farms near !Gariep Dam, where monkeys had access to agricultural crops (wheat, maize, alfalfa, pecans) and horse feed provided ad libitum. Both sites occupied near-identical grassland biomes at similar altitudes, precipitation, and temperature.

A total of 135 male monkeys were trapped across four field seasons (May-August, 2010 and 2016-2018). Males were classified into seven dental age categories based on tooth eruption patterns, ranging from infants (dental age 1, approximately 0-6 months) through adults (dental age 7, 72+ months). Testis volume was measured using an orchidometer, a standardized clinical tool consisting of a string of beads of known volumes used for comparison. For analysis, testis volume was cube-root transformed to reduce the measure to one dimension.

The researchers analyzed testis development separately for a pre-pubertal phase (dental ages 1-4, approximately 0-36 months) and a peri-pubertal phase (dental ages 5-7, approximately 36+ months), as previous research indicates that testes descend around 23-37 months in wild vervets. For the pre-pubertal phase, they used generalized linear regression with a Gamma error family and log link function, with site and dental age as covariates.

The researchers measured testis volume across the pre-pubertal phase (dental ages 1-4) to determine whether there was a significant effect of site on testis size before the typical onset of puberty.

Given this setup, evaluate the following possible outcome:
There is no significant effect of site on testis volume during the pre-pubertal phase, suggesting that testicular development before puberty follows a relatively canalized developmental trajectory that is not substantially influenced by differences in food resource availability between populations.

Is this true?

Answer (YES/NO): YES